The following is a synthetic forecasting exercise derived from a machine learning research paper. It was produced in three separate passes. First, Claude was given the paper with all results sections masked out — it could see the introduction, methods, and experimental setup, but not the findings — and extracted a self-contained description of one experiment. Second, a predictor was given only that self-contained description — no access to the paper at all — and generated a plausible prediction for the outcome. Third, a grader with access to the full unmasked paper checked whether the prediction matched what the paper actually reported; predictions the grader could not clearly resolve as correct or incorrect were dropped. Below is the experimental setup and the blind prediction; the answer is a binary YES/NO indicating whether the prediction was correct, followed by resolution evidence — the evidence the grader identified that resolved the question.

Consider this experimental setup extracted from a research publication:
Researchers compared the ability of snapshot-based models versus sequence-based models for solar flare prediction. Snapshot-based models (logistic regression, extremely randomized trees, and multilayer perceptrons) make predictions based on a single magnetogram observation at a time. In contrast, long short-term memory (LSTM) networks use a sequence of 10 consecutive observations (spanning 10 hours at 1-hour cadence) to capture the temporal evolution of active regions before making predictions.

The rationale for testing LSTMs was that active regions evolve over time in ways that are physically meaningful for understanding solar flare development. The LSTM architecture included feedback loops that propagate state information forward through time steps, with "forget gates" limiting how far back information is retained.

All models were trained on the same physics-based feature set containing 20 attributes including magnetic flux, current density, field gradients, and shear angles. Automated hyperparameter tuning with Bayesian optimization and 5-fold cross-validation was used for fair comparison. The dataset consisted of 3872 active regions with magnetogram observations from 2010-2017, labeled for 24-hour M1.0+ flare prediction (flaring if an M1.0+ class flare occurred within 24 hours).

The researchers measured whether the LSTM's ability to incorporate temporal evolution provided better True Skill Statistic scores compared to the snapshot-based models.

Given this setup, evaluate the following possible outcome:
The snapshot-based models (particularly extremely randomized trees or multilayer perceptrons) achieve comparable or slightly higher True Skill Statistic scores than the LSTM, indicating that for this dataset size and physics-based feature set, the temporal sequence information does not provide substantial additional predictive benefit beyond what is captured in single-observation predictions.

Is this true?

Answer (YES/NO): YES